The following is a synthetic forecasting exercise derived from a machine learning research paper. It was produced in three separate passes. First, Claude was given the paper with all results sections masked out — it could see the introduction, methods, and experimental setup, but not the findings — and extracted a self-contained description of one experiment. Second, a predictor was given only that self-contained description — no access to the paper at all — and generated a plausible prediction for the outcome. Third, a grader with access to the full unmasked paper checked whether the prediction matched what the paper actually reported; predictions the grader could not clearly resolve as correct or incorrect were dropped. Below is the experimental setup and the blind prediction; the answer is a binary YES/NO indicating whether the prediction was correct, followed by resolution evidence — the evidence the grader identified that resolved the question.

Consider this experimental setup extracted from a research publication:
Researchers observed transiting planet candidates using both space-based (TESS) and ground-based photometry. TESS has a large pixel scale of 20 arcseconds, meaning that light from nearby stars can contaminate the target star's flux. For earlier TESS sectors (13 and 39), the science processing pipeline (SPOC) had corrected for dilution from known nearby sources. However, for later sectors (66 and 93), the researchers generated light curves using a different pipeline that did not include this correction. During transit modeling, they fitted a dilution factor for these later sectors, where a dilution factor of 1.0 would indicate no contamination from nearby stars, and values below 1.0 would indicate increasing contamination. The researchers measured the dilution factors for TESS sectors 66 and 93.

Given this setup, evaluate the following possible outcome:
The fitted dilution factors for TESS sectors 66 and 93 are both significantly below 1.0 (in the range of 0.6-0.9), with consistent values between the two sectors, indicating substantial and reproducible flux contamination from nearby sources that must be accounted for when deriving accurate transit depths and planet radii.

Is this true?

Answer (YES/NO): NO